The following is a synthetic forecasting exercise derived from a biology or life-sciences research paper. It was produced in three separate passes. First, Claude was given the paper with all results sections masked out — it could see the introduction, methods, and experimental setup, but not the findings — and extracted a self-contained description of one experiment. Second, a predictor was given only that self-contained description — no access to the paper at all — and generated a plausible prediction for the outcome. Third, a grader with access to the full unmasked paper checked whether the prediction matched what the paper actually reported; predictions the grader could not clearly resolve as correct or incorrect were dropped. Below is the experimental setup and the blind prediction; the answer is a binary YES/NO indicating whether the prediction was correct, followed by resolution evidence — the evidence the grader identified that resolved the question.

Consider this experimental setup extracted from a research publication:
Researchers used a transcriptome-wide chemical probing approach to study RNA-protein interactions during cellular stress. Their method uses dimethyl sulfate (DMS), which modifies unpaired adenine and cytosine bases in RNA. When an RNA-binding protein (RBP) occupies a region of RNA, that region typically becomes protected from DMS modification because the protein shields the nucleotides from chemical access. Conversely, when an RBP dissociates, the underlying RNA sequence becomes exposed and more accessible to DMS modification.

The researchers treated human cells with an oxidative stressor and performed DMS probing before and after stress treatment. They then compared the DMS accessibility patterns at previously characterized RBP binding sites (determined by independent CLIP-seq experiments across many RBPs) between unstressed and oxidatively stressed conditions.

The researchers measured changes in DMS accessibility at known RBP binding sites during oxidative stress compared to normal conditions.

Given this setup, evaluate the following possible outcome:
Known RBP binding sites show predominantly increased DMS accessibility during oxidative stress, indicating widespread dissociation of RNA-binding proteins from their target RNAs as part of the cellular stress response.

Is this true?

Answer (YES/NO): NO